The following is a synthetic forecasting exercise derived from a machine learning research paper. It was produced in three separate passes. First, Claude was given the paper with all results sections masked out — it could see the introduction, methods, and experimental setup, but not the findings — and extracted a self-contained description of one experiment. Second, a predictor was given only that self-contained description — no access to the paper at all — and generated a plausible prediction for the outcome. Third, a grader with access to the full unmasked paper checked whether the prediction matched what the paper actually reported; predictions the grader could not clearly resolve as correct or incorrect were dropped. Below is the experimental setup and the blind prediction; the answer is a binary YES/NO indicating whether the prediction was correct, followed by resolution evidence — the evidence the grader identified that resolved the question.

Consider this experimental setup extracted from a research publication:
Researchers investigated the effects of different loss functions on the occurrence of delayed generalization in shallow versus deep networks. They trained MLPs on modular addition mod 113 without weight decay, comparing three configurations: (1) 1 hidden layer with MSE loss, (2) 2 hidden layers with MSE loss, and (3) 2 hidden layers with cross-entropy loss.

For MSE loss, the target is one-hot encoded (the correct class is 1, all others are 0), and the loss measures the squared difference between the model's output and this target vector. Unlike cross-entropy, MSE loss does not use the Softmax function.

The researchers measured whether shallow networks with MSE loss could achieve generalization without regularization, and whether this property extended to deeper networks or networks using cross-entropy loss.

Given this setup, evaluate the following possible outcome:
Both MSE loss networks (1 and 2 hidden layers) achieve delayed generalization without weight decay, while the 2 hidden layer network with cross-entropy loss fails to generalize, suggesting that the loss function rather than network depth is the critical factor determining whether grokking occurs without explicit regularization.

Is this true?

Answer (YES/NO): NO